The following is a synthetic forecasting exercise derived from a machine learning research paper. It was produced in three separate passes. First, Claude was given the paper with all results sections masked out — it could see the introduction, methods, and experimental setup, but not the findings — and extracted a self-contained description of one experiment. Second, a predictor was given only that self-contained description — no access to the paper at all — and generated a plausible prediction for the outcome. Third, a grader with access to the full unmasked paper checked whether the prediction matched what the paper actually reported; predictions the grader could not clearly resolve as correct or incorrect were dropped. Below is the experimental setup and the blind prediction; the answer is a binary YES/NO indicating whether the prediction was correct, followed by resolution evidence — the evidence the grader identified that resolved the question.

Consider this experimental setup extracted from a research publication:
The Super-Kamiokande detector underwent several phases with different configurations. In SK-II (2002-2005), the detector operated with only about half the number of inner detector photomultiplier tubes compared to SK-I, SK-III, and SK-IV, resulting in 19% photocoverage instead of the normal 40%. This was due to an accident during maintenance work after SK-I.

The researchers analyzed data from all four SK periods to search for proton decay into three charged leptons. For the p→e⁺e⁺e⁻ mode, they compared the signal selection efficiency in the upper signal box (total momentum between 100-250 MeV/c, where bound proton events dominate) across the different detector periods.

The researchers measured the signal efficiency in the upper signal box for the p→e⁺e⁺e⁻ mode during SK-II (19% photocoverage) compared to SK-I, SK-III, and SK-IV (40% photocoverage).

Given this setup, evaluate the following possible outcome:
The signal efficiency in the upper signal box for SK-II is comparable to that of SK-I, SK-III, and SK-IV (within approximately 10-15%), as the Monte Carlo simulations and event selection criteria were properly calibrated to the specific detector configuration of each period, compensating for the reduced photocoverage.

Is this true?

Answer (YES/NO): YES